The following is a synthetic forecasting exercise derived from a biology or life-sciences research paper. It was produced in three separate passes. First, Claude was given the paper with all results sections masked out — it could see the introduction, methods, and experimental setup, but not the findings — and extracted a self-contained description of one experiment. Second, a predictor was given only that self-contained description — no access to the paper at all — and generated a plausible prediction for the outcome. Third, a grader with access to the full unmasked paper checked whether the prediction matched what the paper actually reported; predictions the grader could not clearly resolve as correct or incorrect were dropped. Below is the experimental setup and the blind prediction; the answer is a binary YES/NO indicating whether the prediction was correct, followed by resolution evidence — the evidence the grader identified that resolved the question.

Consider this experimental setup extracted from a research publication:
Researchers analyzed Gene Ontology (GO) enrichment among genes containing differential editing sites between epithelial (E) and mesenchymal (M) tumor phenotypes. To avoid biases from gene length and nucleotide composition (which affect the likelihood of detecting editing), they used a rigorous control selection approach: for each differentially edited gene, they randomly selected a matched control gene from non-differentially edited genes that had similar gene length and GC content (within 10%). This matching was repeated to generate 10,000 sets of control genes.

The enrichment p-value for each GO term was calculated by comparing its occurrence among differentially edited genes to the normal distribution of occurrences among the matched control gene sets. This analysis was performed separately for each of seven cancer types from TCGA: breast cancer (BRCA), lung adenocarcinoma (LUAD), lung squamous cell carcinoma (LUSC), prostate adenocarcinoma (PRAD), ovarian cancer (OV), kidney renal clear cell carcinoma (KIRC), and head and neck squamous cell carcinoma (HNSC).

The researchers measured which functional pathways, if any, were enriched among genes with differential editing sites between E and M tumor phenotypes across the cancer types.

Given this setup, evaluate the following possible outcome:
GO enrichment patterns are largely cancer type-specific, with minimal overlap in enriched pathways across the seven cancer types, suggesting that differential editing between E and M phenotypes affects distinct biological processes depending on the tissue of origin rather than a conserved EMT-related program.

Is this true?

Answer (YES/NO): NO